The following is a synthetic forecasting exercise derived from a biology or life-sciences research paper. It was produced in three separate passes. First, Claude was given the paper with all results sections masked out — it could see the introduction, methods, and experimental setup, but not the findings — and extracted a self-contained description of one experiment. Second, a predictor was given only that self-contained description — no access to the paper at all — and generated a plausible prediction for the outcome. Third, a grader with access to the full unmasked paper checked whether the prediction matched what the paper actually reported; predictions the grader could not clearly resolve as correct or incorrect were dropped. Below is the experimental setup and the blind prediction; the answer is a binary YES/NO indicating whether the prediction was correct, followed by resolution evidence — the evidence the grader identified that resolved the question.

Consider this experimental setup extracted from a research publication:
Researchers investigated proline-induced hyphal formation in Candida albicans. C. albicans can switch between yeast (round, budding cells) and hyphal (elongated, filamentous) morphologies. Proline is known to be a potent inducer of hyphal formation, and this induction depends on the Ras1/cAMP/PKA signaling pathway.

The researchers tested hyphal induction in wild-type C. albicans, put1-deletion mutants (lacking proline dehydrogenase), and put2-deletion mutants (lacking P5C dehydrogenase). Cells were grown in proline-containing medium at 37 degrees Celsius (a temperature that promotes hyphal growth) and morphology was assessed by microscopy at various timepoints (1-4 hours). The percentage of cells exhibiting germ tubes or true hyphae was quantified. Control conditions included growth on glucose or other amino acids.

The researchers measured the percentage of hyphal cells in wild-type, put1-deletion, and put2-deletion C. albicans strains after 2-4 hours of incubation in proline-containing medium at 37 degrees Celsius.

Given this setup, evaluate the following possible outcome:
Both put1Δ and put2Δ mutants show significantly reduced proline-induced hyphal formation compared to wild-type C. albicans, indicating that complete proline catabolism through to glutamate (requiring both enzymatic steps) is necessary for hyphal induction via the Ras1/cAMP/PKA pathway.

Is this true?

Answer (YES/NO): YES